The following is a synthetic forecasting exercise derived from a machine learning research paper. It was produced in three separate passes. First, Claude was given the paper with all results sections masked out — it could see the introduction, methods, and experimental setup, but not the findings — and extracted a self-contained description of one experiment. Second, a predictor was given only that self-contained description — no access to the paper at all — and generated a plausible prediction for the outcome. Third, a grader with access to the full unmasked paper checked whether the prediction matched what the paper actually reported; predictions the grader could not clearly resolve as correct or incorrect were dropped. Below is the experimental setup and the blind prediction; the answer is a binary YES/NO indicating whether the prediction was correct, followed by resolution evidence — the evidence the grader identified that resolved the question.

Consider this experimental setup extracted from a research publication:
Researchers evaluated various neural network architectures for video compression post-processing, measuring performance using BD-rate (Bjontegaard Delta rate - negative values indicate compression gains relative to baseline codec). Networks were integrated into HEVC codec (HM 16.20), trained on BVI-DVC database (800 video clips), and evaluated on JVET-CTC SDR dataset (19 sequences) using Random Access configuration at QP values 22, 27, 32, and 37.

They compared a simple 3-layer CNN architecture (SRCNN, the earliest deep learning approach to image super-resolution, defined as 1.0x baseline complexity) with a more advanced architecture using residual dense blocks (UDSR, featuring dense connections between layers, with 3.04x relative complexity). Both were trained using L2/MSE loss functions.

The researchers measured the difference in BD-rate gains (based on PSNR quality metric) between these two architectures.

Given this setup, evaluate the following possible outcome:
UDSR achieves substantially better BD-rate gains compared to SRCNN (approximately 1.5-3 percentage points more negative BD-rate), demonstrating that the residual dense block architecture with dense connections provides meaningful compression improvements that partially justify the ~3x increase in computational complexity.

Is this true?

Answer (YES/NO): NO